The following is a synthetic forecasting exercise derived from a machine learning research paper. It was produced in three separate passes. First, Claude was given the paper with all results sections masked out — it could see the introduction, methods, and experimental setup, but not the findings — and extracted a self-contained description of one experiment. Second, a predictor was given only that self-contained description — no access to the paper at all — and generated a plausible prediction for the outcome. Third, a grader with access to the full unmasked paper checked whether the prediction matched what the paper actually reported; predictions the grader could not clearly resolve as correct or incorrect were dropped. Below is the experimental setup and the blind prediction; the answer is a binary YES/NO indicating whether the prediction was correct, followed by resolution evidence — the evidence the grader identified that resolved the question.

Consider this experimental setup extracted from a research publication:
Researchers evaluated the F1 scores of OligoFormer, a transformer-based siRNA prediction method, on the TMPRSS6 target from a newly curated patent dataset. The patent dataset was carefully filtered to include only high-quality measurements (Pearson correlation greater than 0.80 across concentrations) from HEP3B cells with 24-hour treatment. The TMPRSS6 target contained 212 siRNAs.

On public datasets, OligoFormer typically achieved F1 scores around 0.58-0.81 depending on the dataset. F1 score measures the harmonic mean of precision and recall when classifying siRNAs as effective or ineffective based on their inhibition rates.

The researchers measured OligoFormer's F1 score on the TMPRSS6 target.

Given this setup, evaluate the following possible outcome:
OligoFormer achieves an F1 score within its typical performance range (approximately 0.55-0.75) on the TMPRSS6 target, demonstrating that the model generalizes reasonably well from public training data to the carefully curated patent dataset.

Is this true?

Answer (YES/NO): NO